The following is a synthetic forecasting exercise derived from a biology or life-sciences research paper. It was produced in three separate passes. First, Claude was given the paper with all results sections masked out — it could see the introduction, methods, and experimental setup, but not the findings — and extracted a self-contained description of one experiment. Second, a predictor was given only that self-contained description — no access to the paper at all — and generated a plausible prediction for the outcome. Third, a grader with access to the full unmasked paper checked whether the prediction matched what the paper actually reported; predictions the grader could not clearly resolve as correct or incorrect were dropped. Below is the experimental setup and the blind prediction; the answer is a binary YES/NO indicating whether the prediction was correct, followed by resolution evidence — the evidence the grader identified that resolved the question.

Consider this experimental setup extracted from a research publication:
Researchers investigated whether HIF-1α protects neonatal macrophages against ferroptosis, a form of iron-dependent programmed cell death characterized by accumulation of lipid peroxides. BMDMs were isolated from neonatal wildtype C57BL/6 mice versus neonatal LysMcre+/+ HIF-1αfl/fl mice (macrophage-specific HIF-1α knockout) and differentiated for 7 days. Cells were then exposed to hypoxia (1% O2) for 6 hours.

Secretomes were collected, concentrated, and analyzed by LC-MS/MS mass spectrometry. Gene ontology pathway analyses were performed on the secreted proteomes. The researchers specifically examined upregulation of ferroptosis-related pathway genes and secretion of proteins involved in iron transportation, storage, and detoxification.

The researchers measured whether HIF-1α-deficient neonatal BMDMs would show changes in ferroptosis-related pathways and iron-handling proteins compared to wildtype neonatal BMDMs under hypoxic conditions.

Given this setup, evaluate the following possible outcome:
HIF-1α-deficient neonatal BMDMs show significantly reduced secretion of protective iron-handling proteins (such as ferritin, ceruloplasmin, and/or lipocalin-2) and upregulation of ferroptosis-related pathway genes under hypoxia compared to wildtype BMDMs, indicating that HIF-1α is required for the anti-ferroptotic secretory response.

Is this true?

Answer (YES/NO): NO